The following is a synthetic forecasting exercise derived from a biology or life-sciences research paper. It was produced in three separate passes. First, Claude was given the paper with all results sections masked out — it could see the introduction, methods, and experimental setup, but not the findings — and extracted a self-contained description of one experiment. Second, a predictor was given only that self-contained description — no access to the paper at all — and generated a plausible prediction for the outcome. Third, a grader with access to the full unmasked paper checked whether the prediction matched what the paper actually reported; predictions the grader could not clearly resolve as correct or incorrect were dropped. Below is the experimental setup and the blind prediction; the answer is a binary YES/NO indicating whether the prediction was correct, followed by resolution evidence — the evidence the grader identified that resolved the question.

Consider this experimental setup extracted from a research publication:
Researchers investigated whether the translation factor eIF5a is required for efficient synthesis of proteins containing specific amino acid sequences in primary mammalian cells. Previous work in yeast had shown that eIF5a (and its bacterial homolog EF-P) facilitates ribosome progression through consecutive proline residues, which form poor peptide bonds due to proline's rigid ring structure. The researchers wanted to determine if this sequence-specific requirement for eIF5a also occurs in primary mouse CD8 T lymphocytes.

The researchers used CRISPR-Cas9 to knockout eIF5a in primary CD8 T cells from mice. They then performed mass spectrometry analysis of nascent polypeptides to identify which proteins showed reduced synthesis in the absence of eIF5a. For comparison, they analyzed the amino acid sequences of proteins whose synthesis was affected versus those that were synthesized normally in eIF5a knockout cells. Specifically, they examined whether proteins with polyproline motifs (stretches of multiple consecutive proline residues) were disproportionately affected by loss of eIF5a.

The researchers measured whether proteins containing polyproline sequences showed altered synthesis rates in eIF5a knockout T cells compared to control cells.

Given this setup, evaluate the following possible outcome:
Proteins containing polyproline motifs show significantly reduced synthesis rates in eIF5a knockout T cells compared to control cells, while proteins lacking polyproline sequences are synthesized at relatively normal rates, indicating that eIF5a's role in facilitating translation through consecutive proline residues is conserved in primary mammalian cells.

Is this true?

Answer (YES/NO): NO